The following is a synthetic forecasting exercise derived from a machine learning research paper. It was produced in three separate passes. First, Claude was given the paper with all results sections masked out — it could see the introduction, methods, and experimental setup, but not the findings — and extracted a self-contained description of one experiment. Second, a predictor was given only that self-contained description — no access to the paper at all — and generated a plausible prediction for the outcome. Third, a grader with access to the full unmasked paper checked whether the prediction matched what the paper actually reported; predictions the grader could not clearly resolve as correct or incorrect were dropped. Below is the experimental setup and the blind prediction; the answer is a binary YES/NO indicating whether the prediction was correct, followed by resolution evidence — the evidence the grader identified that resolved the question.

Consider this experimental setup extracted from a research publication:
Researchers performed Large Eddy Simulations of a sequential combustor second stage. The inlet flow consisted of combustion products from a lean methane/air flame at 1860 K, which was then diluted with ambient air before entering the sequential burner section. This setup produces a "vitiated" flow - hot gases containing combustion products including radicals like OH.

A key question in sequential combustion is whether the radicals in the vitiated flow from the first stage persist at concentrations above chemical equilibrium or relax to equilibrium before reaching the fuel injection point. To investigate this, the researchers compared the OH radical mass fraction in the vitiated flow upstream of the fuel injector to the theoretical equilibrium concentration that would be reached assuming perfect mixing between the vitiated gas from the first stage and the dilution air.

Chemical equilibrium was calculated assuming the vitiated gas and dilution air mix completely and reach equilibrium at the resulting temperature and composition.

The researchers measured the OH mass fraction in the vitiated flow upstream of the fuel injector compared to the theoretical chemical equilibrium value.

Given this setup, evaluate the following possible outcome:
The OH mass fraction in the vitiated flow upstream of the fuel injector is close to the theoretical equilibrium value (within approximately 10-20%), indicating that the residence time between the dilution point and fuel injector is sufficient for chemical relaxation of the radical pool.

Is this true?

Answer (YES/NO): NO